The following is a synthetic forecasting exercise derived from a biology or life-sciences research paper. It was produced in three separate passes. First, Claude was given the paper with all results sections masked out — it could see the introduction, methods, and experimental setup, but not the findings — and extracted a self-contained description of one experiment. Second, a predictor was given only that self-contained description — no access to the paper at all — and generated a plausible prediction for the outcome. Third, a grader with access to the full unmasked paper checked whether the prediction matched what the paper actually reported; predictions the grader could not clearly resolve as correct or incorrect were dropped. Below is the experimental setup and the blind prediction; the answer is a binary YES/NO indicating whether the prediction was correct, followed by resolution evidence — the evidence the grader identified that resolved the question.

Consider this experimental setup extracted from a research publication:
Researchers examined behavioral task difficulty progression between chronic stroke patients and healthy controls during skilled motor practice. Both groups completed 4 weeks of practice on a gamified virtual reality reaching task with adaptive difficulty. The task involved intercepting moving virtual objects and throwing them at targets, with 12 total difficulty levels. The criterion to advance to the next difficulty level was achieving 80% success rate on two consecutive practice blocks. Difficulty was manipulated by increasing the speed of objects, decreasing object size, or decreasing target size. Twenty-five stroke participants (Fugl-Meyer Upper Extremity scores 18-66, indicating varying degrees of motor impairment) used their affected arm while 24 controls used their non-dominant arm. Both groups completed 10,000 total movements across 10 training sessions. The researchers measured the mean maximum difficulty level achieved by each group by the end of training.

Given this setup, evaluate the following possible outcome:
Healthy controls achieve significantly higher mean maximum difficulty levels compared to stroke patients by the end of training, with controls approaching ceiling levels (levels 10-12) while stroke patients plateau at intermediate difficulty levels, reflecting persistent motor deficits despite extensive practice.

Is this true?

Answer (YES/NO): NO